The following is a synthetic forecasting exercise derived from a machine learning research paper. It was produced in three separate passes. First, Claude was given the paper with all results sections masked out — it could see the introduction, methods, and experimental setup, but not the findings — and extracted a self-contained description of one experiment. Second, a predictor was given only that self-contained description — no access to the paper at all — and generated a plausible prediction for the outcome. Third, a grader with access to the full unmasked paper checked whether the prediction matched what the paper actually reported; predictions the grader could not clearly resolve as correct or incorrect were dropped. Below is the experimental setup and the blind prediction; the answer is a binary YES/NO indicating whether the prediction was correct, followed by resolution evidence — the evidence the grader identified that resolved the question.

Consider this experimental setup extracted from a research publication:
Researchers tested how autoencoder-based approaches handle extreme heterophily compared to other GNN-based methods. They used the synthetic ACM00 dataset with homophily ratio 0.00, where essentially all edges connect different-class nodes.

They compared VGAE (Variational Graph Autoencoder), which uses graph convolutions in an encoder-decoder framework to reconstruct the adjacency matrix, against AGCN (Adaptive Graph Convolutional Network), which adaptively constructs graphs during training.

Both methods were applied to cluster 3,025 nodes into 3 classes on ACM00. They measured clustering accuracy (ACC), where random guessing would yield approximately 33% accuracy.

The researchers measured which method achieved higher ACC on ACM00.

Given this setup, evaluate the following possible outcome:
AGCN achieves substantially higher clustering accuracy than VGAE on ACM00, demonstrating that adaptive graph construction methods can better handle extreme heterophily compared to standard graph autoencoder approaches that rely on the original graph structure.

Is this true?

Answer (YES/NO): NO